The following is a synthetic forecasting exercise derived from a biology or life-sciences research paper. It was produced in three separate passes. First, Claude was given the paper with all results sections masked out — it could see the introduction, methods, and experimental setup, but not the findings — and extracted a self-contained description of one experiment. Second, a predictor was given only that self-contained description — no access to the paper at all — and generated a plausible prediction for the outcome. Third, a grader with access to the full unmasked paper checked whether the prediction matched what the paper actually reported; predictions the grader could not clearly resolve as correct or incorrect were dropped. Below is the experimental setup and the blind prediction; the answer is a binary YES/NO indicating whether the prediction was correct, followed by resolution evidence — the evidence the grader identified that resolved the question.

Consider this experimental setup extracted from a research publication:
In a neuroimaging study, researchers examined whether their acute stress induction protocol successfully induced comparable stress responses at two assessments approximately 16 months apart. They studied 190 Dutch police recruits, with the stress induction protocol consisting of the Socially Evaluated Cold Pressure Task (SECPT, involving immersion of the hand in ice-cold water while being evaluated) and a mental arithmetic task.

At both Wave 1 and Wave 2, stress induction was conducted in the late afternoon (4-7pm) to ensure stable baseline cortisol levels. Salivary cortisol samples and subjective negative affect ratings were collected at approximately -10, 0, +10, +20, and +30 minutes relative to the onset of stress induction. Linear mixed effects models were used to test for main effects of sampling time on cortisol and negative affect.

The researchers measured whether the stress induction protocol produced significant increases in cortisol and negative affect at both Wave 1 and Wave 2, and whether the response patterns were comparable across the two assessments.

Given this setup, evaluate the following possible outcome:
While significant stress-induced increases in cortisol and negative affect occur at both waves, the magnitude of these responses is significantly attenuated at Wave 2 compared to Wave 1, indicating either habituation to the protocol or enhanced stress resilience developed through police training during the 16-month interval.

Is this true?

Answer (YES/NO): NO